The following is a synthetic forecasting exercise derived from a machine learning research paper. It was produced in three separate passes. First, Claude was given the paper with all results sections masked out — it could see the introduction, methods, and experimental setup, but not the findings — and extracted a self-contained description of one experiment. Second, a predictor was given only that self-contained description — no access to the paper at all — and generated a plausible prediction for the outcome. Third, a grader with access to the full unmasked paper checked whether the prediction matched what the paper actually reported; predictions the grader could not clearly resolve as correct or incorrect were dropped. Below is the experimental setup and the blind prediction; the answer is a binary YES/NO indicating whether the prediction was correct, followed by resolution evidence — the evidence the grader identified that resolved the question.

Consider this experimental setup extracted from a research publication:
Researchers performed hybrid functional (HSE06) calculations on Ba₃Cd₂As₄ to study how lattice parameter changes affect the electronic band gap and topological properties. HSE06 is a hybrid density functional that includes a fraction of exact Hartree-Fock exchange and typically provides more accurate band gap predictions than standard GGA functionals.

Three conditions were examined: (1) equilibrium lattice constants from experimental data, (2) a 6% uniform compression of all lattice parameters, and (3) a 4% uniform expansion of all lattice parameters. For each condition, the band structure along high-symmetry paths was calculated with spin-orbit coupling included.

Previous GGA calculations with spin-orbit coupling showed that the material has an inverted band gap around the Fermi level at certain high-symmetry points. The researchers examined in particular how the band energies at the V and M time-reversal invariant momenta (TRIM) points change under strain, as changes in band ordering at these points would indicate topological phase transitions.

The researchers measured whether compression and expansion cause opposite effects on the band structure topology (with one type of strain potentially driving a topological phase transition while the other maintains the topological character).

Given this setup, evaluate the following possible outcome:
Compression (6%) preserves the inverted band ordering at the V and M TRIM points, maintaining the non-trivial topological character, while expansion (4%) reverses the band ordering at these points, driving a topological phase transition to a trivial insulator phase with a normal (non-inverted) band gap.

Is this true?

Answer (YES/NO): NO